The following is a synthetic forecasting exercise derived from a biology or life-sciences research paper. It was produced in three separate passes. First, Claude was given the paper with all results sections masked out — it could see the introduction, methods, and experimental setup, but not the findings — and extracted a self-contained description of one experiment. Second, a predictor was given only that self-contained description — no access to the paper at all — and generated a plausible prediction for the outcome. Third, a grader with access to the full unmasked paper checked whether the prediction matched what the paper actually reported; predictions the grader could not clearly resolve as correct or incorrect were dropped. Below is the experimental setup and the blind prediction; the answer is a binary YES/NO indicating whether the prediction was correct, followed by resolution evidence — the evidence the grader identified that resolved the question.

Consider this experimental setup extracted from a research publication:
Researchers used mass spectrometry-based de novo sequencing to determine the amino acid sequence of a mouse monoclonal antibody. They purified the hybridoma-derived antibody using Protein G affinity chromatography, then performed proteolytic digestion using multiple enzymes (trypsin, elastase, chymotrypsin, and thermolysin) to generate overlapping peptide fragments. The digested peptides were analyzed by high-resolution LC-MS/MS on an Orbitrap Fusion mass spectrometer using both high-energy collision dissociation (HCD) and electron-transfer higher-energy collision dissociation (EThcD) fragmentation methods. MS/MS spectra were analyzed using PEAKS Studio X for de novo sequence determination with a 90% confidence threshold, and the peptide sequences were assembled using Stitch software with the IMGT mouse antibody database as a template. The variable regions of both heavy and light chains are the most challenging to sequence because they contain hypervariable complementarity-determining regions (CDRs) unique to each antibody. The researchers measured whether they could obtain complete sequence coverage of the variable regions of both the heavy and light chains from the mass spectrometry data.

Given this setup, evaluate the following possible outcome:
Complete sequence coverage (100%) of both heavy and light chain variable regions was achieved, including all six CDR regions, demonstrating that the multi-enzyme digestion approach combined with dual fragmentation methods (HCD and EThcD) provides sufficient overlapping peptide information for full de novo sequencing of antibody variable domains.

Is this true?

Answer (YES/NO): YES